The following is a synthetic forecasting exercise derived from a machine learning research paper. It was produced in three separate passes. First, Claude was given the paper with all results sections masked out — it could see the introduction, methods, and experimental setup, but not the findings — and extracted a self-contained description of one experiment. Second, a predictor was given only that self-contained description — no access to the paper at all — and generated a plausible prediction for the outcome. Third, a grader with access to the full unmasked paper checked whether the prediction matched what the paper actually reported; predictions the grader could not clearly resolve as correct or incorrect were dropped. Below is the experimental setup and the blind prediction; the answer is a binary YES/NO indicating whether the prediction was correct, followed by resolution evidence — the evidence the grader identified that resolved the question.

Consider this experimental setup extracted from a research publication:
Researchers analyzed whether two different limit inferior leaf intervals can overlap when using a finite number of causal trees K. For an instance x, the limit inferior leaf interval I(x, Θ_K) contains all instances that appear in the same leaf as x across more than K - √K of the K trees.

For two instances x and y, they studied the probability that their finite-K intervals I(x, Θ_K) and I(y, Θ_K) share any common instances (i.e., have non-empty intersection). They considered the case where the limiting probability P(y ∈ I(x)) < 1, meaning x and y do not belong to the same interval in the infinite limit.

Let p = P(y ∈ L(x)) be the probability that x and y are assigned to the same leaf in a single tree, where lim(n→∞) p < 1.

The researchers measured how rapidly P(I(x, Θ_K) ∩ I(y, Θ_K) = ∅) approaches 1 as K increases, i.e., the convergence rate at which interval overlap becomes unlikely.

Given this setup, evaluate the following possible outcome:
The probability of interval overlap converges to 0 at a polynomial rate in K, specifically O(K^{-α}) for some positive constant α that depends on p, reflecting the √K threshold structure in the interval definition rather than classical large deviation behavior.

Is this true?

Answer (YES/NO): NO